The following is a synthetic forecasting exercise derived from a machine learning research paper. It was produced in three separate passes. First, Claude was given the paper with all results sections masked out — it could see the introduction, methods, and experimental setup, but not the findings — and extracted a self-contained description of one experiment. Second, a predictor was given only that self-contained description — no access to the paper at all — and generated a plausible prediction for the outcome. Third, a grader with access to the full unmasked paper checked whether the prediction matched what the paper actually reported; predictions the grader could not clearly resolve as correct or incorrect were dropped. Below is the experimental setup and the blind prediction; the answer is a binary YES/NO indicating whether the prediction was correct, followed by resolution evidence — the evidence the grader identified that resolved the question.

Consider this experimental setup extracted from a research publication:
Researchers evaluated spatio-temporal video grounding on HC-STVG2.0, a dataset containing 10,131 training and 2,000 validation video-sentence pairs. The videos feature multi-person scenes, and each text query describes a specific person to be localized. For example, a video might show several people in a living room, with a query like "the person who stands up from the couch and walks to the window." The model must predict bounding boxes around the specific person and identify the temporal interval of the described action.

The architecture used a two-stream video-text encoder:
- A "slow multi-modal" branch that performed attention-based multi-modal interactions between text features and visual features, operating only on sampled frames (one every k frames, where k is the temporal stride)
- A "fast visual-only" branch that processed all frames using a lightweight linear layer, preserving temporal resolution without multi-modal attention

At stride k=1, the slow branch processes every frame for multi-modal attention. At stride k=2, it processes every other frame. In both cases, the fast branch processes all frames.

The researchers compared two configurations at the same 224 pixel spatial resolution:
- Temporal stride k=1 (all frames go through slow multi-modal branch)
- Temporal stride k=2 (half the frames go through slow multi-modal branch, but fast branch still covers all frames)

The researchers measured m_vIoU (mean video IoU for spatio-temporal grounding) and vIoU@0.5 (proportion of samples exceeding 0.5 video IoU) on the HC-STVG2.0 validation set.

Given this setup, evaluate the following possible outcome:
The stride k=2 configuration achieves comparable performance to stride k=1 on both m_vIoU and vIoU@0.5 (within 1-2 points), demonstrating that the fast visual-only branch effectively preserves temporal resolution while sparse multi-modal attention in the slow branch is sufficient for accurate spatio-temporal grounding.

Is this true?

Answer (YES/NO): YES